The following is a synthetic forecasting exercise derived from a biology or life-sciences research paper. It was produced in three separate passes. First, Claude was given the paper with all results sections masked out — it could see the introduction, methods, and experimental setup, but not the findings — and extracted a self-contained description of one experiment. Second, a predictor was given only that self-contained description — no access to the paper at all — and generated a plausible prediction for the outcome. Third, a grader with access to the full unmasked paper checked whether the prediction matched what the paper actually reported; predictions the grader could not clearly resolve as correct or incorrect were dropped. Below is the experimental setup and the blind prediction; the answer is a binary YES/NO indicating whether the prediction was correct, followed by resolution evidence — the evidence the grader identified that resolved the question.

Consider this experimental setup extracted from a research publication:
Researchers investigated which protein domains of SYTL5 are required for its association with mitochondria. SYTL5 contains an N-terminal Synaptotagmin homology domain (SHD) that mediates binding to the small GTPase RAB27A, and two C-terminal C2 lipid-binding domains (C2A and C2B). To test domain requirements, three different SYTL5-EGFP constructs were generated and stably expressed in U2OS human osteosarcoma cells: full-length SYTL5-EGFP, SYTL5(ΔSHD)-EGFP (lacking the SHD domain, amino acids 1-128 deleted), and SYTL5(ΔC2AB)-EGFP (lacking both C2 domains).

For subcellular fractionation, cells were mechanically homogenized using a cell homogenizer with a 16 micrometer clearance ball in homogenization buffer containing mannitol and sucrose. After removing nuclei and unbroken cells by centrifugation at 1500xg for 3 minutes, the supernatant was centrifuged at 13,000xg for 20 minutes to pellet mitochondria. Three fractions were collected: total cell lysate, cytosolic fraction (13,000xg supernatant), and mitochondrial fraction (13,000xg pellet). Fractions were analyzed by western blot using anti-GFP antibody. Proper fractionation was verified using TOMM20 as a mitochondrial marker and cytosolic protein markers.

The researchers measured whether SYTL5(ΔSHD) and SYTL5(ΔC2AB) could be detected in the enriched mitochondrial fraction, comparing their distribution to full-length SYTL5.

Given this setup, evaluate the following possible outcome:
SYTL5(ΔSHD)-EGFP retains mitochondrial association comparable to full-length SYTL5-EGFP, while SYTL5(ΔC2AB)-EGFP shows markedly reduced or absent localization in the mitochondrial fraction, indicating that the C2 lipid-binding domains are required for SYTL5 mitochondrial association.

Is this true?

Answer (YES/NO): NO